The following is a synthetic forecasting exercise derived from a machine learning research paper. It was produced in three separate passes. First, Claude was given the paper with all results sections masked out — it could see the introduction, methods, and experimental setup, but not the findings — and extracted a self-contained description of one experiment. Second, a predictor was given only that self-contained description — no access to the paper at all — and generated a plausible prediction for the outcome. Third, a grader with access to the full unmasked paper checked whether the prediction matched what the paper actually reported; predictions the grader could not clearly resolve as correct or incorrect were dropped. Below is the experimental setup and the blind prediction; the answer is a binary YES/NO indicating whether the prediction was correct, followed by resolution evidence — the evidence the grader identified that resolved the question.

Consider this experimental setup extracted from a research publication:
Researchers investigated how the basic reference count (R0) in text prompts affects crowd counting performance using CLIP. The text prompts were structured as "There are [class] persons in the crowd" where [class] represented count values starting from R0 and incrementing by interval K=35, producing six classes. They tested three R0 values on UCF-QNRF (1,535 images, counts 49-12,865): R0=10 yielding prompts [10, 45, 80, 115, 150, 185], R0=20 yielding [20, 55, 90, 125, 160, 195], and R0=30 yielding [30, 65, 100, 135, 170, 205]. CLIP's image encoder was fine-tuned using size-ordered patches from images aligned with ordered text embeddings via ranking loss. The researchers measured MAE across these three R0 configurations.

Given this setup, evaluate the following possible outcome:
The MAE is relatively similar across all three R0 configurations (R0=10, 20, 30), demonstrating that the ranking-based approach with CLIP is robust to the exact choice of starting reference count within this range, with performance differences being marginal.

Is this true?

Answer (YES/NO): NO